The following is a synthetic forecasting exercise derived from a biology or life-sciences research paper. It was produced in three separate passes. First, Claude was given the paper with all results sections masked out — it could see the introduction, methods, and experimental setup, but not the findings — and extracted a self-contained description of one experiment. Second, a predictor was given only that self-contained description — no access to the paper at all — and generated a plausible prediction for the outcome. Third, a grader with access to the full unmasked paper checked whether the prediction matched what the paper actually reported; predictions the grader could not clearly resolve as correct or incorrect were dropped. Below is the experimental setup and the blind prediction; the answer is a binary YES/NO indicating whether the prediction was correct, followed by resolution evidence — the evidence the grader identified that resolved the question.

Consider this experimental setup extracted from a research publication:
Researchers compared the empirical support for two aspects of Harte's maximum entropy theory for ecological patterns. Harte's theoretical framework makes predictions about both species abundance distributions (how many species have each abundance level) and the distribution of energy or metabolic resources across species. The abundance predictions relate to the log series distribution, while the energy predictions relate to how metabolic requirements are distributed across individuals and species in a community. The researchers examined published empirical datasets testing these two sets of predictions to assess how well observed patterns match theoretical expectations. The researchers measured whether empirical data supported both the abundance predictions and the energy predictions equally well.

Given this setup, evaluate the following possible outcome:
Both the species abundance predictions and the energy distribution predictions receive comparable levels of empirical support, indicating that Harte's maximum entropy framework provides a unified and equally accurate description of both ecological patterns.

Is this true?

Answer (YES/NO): NO